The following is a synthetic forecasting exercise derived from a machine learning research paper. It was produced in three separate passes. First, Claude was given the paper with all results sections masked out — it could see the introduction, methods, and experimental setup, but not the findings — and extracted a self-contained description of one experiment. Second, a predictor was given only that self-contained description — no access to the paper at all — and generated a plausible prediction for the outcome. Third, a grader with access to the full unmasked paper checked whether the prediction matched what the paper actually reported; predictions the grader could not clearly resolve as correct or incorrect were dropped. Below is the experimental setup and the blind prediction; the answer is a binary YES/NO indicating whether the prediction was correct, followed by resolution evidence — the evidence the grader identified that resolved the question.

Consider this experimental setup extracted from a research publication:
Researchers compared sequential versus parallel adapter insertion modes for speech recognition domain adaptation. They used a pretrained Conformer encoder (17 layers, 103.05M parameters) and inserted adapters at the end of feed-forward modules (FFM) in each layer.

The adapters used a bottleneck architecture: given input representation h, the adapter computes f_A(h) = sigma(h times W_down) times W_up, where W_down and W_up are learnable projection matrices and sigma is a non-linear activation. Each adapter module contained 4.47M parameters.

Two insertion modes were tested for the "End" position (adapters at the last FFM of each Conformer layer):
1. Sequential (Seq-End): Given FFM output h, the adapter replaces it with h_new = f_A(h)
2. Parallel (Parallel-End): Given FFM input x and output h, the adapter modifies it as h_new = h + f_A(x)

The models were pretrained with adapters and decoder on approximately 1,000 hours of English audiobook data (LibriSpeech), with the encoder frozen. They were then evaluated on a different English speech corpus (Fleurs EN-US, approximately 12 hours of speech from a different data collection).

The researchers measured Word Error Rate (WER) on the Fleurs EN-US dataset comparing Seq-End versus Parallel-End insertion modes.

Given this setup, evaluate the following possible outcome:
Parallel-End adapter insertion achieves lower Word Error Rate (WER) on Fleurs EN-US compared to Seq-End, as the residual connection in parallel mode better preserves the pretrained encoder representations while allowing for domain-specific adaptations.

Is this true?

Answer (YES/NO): NO